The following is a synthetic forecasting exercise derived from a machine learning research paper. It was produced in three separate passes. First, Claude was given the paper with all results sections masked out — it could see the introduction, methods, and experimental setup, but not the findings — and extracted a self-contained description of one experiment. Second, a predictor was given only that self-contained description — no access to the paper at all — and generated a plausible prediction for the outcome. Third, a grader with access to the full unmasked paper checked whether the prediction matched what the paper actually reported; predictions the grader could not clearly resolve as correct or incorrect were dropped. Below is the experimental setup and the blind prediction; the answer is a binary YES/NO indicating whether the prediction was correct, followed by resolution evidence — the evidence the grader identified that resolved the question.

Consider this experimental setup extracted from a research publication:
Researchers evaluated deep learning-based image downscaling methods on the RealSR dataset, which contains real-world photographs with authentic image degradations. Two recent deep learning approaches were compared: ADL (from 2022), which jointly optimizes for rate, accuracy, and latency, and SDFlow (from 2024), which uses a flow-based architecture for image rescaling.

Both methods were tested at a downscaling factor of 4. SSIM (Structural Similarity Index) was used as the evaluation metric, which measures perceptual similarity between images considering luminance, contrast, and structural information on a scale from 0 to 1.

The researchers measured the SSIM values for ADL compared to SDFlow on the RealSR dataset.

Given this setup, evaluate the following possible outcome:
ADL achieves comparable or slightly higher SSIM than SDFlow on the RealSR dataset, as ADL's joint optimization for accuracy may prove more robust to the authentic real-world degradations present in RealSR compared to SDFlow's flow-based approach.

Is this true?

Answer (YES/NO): NO